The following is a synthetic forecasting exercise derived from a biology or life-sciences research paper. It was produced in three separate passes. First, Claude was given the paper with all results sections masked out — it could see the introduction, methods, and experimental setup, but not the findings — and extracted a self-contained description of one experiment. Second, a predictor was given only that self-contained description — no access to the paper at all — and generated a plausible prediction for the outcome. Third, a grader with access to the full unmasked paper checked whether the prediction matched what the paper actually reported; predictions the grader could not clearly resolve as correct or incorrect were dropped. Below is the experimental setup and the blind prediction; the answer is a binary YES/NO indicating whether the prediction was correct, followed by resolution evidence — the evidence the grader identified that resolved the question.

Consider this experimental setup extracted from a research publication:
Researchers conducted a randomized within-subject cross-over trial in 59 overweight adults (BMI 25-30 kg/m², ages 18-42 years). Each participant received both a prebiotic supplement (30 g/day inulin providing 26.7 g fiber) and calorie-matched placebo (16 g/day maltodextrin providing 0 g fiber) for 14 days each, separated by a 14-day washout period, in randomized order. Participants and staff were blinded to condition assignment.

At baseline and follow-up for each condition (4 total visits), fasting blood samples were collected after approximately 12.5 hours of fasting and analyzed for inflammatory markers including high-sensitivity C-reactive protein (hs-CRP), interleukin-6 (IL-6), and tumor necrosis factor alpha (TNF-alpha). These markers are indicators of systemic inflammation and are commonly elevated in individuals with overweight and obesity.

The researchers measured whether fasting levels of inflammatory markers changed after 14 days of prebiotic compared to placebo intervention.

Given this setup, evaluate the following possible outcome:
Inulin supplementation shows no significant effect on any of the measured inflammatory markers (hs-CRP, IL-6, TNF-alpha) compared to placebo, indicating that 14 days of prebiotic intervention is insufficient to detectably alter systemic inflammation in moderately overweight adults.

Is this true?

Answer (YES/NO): YES